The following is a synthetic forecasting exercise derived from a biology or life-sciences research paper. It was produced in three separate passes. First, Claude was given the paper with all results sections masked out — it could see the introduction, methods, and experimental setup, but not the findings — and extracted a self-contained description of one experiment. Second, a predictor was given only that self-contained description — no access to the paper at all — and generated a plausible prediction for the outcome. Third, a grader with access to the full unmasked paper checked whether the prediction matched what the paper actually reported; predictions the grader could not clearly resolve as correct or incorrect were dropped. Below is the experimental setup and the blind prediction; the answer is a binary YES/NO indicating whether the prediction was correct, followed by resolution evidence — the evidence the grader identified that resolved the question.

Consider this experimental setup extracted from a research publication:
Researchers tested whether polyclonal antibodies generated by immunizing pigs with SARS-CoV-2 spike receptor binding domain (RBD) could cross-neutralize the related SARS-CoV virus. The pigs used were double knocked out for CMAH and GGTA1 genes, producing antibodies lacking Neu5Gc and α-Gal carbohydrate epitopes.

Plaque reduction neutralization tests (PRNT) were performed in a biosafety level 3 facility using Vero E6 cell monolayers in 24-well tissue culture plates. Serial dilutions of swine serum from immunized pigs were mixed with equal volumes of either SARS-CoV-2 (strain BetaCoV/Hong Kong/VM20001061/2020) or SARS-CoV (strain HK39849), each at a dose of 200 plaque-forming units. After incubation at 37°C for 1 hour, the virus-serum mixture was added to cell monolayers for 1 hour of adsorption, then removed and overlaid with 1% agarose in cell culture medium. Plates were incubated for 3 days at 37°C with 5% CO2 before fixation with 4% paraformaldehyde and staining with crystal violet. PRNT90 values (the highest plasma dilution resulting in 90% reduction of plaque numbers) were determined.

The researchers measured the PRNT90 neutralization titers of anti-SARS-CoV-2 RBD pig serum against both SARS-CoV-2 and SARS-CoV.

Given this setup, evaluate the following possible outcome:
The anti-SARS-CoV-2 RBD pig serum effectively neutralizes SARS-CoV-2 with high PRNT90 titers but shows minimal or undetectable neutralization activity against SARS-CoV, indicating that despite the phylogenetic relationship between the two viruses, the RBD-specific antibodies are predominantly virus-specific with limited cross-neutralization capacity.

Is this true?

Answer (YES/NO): NO